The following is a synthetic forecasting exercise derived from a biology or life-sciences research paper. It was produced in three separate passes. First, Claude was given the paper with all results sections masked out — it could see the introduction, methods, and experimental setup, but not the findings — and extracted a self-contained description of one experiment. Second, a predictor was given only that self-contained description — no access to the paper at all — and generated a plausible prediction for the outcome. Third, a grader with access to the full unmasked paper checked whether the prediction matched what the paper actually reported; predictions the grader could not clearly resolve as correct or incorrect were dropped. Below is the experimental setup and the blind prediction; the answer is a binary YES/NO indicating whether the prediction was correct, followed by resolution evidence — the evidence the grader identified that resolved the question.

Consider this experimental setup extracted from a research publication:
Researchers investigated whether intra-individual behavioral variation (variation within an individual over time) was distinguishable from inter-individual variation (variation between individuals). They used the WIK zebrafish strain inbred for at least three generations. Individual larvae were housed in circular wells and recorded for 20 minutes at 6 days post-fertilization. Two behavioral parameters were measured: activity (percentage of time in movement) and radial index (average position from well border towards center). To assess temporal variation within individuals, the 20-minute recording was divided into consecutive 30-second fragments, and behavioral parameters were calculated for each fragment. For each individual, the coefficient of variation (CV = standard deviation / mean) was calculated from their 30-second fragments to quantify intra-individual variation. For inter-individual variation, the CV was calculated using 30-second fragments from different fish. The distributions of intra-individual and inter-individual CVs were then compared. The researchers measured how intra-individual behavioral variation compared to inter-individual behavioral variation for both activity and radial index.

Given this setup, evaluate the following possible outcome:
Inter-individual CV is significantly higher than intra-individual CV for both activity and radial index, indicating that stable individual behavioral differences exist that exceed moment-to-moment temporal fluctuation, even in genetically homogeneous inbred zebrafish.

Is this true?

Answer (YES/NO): YES